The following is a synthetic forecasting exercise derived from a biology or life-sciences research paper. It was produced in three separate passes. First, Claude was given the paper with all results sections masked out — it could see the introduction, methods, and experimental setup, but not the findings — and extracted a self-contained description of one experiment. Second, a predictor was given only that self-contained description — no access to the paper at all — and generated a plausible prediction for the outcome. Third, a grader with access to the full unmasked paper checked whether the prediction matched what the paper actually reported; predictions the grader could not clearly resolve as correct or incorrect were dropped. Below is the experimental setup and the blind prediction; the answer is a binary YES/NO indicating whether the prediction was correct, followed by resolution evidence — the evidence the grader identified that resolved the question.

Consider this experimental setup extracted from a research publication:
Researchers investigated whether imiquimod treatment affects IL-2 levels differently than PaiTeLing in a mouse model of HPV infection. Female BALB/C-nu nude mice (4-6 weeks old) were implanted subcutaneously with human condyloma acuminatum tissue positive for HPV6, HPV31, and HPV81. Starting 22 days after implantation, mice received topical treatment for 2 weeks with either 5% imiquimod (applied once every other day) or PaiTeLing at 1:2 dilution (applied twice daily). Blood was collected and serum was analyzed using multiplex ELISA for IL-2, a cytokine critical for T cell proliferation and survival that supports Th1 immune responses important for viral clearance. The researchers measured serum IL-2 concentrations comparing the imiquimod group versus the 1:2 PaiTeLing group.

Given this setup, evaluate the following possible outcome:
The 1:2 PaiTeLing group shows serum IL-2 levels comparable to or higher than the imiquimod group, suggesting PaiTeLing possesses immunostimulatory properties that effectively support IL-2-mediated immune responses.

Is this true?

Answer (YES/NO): YES